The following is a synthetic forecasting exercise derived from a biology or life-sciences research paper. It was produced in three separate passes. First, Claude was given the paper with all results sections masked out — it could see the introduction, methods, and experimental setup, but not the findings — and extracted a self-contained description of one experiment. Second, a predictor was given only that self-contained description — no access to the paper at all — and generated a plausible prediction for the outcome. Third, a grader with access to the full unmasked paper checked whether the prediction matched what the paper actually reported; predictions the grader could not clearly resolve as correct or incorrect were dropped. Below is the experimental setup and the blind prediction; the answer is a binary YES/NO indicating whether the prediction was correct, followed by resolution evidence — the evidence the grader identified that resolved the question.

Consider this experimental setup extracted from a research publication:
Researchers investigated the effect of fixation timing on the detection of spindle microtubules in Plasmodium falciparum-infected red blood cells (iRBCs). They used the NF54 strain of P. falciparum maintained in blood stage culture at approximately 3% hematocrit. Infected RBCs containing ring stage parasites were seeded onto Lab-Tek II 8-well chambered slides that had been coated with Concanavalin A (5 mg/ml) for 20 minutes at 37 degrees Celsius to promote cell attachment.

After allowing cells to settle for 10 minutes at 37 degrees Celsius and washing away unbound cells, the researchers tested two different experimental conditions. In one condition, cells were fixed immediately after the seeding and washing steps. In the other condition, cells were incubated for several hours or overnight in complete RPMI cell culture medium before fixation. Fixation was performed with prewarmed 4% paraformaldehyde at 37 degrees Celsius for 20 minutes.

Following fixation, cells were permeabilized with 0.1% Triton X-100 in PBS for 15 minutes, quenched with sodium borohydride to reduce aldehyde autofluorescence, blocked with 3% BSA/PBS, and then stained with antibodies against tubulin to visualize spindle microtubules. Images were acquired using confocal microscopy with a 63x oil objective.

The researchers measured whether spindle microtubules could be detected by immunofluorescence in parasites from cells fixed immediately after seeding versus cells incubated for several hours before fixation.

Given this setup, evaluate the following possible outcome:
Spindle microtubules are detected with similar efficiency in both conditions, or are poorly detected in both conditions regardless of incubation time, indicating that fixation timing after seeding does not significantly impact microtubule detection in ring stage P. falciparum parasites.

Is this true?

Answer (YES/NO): NO